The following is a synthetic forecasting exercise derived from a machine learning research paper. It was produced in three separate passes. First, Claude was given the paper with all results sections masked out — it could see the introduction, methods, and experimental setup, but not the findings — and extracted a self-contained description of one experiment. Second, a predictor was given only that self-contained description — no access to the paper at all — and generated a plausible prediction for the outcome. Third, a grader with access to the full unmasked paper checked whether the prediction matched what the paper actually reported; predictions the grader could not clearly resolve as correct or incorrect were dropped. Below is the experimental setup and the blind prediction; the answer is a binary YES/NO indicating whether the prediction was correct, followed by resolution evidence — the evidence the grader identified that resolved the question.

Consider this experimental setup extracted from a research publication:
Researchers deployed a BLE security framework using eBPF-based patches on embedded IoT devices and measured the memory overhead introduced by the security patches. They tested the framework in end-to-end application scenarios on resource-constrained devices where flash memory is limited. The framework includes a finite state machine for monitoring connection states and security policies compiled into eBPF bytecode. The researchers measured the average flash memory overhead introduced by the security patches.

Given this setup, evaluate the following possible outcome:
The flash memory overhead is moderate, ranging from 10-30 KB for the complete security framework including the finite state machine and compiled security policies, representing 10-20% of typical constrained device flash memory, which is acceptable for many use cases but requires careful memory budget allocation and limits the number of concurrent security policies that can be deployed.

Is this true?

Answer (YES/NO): NO